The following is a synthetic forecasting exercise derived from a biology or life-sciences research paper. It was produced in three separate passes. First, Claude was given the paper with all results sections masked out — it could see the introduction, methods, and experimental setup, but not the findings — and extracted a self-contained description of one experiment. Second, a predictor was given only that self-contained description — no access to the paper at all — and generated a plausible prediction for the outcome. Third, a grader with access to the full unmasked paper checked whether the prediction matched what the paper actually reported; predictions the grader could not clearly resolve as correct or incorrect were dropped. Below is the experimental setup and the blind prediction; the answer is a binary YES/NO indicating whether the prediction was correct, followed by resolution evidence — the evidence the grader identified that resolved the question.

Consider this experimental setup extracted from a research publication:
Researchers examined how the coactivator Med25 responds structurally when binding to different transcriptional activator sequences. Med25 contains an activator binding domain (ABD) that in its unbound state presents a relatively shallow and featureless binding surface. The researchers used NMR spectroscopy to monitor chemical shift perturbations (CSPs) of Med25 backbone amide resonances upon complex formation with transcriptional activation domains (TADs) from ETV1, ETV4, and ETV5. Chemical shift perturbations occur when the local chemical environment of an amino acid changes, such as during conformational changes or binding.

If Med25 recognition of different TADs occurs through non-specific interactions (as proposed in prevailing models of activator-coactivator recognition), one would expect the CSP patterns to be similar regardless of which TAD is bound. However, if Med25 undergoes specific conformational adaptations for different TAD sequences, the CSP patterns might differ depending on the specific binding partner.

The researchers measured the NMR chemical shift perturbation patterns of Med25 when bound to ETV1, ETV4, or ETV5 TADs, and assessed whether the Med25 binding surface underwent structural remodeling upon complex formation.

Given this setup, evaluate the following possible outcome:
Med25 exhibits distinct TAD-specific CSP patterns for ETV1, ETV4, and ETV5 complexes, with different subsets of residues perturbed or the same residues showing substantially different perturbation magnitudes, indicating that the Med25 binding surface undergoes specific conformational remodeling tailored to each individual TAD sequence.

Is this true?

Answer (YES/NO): NO